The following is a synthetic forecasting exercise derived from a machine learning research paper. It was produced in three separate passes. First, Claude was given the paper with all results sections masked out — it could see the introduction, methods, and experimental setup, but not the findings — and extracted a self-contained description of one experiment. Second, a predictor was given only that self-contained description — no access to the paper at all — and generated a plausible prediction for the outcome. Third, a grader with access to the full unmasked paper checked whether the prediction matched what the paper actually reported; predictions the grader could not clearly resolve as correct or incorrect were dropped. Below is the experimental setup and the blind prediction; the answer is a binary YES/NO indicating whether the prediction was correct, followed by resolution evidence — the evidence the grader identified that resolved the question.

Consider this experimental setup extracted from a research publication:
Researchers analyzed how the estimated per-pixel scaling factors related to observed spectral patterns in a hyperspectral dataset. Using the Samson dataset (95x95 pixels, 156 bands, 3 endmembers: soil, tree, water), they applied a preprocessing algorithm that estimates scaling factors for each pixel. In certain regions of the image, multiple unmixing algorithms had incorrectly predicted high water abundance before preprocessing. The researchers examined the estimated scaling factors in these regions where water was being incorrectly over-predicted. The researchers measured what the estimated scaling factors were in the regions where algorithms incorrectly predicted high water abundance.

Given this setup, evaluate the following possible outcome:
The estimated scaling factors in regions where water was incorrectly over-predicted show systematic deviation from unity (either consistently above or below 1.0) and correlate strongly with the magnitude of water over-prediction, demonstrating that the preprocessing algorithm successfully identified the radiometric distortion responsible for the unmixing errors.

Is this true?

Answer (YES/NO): NO